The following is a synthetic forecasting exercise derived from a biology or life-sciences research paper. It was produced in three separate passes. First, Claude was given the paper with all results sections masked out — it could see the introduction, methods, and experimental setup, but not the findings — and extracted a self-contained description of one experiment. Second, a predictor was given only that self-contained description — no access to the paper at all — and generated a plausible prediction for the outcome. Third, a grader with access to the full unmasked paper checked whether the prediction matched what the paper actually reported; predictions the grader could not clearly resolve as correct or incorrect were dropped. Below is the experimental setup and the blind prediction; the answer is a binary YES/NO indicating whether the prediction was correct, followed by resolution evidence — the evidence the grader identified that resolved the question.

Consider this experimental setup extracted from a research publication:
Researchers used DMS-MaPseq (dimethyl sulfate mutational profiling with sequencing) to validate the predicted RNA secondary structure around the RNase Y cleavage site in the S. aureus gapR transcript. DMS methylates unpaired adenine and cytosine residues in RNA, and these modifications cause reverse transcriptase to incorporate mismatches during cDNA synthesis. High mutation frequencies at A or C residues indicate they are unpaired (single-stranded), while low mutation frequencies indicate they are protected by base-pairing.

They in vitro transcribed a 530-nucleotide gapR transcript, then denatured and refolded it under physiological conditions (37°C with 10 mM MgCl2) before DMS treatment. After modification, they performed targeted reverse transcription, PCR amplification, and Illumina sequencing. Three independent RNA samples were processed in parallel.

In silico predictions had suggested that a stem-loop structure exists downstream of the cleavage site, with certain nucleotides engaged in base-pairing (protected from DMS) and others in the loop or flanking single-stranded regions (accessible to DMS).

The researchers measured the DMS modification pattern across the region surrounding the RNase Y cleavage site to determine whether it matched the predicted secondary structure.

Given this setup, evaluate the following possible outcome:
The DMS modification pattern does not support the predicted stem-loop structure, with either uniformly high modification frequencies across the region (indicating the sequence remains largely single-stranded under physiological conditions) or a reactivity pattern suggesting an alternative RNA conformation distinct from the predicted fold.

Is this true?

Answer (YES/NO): NO